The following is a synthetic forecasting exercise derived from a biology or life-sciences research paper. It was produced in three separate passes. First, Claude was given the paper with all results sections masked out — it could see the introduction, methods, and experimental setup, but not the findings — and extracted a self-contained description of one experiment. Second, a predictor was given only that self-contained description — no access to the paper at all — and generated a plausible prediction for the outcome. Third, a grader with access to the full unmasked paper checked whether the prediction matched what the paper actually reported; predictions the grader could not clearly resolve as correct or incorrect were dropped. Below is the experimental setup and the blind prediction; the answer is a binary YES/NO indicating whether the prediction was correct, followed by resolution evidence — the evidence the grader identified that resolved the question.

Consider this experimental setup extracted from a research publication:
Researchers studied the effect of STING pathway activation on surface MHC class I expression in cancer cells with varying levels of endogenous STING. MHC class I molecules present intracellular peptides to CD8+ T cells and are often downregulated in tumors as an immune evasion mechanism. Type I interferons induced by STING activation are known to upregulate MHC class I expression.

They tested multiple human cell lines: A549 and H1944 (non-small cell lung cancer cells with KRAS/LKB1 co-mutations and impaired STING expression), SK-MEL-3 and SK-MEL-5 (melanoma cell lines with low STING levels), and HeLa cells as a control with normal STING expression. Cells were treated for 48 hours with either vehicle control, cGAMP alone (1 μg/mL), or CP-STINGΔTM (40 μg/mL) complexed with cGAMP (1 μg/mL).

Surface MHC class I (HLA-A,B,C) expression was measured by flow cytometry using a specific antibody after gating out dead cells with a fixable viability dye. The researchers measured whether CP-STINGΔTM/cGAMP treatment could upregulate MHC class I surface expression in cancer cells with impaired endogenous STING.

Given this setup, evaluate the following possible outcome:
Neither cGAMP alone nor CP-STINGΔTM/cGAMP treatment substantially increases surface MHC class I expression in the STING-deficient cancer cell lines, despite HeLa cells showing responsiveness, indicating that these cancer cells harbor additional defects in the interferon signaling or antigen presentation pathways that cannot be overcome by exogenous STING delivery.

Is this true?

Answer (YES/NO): NO